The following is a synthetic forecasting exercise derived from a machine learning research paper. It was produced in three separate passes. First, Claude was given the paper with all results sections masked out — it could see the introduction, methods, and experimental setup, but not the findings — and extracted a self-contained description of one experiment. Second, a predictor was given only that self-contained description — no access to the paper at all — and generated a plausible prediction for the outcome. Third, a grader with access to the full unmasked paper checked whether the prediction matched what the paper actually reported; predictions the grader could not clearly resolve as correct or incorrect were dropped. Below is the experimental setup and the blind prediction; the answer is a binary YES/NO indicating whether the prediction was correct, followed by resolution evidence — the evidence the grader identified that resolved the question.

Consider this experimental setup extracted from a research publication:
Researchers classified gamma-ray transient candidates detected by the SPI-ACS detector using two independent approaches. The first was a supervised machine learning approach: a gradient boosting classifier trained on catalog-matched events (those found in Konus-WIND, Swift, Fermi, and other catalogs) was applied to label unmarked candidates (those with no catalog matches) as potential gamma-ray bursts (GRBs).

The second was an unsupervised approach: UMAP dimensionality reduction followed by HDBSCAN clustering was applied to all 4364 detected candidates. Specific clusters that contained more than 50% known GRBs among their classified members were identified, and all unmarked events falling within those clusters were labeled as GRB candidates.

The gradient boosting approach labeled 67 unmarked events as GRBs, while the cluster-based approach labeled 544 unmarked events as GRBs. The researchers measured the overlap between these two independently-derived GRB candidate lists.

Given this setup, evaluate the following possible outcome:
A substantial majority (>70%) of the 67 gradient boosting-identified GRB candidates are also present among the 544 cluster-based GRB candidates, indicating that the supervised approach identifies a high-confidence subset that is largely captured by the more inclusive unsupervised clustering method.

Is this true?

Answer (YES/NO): YES